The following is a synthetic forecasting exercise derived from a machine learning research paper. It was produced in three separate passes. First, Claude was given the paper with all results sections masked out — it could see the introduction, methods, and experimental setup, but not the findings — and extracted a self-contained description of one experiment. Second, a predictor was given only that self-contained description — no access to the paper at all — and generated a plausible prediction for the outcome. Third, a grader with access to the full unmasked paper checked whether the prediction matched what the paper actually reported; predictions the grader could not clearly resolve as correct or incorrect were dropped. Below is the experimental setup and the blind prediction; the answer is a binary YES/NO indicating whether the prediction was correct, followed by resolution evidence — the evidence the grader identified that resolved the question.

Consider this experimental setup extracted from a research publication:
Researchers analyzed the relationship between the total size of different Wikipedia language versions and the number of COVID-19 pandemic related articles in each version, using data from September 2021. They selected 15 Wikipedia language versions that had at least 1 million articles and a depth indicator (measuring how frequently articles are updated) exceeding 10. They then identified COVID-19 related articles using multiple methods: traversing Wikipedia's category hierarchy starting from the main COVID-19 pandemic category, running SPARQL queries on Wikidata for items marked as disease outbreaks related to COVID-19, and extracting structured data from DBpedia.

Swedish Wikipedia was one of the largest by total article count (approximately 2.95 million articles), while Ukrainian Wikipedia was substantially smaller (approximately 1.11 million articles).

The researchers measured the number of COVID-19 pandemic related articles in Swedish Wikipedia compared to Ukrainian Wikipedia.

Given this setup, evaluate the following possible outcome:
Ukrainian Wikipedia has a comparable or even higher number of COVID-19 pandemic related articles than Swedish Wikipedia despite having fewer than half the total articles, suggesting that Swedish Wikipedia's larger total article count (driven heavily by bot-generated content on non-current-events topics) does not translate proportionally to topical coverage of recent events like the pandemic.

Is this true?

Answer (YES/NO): YES